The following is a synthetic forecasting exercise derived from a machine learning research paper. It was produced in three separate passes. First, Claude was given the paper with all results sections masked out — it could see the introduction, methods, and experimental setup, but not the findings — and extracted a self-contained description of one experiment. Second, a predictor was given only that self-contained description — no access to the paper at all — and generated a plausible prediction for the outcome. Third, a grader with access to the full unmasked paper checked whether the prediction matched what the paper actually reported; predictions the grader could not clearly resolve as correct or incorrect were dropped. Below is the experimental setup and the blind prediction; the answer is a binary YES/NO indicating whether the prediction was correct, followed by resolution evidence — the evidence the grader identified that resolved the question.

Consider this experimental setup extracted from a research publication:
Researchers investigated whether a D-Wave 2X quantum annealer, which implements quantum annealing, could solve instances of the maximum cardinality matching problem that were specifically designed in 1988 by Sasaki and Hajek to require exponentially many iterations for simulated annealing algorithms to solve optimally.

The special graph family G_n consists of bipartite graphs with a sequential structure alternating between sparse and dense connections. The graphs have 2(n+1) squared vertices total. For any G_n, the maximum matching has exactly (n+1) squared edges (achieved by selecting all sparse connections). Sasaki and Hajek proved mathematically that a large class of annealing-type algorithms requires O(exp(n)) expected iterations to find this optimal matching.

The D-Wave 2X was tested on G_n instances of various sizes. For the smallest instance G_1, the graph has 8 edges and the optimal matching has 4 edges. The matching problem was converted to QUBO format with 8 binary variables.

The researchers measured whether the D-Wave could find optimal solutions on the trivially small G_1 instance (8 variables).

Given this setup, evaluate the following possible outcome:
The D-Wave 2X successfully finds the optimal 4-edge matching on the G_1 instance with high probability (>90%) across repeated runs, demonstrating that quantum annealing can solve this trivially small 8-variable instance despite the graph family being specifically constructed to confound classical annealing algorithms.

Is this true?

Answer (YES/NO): YES